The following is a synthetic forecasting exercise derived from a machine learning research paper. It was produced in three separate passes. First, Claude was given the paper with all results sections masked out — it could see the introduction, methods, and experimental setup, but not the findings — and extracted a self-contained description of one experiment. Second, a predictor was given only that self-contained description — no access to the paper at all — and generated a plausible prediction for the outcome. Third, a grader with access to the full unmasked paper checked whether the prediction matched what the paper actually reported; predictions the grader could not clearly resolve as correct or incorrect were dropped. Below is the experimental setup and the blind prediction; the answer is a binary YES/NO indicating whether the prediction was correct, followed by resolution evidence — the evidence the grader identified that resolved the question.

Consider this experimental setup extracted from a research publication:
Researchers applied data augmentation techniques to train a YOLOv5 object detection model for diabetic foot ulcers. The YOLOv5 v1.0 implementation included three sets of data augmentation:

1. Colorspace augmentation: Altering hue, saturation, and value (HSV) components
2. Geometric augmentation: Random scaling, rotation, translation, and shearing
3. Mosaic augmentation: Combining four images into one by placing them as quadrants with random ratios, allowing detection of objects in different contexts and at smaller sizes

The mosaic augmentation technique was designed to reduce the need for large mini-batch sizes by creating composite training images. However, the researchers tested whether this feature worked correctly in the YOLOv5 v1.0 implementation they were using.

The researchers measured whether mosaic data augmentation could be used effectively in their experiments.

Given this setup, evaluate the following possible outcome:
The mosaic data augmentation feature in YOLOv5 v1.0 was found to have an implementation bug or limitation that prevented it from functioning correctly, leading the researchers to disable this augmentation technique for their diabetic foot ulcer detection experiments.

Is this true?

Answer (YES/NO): YES